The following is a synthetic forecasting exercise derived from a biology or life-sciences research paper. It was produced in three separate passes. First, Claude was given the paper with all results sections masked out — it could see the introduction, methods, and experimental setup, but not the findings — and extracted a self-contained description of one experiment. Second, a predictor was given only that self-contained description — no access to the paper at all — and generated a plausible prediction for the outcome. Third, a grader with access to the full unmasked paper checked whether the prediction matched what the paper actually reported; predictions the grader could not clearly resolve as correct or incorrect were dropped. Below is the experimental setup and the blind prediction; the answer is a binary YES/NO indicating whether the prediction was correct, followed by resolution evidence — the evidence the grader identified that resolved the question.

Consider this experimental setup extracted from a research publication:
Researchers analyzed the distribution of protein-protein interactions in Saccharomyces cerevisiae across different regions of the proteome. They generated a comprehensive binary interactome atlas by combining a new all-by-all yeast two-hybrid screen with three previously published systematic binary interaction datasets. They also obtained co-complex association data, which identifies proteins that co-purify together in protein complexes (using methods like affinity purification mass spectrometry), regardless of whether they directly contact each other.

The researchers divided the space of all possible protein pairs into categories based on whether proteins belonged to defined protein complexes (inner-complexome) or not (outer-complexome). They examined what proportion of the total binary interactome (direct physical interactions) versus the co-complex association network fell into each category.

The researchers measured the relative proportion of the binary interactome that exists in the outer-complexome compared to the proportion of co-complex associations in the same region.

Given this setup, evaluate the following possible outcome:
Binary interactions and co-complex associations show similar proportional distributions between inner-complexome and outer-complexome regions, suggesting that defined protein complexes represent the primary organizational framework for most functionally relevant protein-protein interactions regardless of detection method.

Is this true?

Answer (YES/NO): NO